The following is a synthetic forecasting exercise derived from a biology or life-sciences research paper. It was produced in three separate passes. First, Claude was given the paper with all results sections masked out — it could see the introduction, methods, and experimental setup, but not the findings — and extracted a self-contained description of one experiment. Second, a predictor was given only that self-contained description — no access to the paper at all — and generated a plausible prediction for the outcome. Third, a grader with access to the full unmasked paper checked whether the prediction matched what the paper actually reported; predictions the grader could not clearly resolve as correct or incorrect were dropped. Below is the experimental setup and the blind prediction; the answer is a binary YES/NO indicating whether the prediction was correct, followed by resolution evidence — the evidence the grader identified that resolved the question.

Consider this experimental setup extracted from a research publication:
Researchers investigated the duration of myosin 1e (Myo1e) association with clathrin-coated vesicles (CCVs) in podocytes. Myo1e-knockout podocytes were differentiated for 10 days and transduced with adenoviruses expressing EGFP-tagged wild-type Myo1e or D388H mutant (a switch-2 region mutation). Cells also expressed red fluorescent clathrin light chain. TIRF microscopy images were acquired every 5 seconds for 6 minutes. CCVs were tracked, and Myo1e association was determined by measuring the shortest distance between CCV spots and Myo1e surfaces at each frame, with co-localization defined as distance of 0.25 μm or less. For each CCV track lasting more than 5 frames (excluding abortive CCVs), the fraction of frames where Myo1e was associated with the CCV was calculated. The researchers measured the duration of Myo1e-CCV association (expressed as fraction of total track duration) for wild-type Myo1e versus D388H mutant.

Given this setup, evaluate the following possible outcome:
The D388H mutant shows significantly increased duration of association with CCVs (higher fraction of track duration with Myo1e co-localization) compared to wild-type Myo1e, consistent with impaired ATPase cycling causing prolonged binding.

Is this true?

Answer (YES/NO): YES